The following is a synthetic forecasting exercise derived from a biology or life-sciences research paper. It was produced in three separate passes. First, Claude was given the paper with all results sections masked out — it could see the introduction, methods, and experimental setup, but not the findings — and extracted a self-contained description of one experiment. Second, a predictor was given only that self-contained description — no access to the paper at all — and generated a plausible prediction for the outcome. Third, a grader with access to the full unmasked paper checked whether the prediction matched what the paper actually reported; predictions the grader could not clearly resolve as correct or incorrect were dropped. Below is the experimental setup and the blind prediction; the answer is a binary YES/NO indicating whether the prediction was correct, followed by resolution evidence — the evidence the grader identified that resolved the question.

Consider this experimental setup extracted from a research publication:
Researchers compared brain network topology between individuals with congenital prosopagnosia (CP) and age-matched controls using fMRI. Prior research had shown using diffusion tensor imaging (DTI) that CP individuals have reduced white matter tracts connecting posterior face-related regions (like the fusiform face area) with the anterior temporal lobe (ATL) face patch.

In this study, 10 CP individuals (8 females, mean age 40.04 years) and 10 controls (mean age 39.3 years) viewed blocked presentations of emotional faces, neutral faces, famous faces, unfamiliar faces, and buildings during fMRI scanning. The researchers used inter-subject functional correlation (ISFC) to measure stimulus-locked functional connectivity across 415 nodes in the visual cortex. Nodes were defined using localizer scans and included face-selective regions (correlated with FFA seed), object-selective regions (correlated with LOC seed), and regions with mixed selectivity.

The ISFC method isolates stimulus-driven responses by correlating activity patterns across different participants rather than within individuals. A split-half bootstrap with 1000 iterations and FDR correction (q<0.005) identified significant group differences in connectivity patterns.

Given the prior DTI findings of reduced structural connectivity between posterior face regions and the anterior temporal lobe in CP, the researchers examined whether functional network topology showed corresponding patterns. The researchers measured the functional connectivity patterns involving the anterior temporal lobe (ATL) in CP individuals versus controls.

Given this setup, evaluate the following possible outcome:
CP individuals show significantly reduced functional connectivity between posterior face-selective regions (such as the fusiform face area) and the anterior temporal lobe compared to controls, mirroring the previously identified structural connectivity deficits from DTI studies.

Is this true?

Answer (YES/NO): YES